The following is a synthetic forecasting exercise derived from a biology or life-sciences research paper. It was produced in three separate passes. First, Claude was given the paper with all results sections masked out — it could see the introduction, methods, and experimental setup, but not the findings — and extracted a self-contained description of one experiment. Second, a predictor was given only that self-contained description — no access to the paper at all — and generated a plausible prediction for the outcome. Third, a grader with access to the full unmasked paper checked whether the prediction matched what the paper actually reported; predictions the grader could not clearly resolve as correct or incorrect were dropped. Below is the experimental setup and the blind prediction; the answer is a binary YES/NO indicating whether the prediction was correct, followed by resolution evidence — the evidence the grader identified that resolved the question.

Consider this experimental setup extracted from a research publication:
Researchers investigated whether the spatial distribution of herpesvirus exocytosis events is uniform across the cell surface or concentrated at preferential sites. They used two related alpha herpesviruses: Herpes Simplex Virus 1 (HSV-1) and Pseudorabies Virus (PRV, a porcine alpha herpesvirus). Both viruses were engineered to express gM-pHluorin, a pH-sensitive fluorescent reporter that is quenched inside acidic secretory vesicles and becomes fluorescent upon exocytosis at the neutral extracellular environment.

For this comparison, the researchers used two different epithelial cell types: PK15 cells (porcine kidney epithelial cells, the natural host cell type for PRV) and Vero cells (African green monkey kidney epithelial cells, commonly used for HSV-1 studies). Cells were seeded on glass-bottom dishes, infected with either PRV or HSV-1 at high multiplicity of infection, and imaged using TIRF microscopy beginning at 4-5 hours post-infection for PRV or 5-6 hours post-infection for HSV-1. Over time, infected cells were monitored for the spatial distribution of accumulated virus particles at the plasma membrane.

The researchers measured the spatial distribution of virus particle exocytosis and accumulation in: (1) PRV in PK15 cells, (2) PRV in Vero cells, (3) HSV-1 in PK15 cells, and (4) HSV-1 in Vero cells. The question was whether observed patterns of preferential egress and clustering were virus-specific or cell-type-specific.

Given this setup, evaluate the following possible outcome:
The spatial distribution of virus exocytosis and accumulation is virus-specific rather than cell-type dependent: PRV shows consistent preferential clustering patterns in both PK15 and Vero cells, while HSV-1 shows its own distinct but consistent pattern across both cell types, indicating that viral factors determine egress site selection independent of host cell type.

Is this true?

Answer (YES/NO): NO